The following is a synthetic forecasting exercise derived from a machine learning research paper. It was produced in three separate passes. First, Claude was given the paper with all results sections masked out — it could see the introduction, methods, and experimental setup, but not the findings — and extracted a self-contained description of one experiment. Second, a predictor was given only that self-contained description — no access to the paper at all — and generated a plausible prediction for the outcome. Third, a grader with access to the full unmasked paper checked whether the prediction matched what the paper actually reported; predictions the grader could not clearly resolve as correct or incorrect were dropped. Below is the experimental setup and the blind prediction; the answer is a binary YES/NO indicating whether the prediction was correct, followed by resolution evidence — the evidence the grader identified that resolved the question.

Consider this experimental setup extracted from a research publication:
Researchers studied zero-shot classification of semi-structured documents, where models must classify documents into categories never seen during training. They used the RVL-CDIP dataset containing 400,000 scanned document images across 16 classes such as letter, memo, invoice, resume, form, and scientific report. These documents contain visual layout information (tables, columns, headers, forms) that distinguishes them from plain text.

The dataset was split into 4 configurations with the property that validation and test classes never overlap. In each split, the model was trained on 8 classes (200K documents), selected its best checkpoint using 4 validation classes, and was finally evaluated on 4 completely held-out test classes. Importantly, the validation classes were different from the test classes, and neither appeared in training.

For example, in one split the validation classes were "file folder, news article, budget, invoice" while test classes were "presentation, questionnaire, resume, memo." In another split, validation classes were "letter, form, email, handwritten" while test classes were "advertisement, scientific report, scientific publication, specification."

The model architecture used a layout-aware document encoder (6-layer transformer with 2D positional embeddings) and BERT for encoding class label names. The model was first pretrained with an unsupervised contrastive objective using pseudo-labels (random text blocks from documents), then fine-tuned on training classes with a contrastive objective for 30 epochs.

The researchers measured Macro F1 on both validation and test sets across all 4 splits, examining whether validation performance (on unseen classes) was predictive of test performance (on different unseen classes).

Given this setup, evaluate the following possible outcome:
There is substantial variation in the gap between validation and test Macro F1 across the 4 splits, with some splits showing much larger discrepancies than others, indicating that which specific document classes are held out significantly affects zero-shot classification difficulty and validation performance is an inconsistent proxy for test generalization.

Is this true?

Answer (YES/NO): YES